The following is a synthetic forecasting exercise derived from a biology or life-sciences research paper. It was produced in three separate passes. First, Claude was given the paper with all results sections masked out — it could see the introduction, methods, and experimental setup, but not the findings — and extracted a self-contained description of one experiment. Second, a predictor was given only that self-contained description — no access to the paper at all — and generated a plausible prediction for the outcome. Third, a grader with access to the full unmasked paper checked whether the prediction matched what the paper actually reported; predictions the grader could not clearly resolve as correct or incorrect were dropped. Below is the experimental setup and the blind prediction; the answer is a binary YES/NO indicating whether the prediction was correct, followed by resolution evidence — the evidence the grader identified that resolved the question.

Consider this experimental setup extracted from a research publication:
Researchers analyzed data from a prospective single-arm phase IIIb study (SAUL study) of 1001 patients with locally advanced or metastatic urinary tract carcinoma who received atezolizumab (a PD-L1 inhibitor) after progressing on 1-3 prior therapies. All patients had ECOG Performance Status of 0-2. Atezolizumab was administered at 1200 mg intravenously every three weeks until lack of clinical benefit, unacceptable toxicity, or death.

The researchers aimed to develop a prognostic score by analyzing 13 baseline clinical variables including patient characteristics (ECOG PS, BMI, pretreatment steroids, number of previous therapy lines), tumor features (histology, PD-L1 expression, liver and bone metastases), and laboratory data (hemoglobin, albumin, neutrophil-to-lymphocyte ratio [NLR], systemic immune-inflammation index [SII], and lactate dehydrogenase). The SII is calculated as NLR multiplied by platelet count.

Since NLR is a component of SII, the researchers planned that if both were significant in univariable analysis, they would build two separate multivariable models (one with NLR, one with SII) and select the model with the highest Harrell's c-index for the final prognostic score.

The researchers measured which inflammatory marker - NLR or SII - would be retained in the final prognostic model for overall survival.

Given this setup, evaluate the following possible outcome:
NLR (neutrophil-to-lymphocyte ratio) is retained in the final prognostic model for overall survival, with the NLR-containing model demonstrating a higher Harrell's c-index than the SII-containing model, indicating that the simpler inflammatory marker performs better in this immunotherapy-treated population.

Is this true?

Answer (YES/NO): NO